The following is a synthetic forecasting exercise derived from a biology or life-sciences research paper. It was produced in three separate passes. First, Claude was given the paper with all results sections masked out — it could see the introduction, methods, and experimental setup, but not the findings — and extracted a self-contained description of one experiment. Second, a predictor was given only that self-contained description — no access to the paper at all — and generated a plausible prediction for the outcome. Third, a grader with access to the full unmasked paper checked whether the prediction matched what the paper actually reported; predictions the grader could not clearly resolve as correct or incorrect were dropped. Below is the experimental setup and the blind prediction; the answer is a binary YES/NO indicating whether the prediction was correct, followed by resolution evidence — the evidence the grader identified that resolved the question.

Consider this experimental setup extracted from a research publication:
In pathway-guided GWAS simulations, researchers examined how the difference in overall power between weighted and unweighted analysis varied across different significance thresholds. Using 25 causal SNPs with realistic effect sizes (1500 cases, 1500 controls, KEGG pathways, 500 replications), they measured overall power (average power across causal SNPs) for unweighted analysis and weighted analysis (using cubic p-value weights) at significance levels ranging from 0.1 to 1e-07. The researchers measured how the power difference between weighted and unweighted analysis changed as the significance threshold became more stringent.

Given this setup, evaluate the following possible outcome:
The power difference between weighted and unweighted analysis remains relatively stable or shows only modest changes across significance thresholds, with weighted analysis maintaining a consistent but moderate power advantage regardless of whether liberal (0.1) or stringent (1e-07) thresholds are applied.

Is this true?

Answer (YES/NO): NO